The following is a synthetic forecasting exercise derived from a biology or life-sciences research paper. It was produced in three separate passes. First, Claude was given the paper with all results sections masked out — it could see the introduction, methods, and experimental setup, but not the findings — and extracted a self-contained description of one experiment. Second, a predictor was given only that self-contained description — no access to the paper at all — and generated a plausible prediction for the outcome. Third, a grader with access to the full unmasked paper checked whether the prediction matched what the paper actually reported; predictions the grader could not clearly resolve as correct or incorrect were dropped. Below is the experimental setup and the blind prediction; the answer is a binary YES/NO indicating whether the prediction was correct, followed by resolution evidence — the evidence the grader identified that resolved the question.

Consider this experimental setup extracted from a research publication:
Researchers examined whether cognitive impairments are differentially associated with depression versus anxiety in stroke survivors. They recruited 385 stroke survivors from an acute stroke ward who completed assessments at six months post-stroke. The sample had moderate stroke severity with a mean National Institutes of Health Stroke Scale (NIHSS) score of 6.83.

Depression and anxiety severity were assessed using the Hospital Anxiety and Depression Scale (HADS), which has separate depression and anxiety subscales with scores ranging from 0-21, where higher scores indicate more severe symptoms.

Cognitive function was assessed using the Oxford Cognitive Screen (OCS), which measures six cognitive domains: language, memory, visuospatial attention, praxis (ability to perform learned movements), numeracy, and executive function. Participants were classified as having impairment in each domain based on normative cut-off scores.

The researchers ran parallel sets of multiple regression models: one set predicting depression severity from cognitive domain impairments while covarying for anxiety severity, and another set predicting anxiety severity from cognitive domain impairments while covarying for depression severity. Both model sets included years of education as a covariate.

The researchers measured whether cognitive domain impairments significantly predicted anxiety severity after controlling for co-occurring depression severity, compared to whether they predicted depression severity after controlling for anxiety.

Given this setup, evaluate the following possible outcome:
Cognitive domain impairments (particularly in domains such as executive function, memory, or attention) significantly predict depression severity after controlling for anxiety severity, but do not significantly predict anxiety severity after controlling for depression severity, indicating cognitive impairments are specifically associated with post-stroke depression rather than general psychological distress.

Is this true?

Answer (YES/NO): YES